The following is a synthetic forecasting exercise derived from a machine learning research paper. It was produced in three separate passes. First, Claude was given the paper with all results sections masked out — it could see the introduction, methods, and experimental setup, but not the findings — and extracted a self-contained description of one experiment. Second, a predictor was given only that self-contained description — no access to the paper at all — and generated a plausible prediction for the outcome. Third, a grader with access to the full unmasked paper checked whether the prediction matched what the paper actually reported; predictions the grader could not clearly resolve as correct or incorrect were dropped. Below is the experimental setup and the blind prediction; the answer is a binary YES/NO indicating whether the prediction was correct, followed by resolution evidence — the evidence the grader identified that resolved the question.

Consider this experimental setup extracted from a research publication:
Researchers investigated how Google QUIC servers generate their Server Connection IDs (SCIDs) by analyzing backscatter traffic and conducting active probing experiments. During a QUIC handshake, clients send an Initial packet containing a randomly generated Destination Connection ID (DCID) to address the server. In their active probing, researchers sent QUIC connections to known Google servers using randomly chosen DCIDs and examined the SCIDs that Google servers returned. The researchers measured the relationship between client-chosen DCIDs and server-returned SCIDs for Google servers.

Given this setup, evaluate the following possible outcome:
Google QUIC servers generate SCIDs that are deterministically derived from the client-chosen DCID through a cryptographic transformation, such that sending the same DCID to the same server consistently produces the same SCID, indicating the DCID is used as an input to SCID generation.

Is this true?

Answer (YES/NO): NO